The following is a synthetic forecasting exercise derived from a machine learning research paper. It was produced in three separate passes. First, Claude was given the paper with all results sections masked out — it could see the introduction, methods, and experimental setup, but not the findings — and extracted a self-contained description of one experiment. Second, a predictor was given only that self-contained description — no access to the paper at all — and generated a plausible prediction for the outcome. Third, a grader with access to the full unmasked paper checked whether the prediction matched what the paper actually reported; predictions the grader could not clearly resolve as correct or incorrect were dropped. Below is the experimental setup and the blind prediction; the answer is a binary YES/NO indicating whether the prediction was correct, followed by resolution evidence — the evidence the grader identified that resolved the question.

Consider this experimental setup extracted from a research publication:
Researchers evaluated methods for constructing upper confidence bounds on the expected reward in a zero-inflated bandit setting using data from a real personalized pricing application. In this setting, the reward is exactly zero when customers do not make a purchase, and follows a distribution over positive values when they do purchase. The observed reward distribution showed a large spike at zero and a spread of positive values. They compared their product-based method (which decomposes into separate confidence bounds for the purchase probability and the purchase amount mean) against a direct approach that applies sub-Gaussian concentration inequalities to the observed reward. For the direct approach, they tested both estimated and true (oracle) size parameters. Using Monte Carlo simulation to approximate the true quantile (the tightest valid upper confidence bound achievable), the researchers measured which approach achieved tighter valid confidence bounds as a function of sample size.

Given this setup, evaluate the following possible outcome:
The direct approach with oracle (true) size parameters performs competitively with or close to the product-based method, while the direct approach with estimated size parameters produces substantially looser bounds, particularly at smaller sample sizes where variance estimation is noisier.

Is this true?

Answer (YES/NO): NO